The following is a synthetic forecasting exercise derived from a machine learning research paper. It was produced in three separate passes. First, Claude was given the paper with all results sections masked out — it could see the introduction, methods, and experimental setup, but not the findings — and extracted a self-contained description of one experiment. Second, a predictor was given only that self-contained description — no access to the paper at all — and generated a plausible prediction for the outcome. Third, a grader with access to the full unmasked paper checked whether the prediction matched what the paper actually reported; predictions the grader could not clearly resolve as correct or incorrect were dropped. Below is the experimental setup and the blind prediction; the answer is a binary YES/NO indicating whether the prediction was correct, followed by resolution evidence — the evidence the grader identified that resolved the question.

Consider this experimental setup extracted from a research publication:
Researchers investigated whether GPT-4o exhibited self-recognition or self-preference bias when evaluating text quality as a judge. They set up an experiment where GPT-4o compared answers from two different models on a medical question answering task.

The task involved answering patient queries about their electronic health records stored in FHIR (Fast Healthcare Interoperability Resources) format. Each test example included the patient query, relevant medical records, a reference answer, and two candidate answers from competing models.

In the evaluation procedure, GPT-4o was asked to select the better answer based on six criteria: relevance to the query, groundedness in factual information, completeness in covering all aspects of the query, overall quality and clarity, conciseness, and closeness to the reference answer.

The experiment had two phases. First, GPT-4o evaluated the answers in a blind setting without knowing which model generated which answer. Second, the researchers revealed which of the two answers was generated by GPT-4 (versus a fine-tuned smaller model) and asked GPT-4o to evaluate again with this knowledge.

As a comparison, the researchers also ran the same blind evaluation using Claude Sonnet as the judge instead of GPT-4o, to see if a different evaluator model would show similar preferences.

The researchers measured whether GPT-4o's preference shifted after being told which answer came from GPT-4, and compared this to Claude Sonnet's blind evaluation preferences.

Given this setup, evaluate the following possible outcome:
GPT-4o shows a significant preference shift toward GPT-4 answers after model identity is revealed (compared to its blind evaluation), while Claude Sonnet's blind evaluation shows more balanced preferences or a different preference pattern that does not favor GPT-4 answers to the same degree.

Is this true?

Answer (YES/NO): YES